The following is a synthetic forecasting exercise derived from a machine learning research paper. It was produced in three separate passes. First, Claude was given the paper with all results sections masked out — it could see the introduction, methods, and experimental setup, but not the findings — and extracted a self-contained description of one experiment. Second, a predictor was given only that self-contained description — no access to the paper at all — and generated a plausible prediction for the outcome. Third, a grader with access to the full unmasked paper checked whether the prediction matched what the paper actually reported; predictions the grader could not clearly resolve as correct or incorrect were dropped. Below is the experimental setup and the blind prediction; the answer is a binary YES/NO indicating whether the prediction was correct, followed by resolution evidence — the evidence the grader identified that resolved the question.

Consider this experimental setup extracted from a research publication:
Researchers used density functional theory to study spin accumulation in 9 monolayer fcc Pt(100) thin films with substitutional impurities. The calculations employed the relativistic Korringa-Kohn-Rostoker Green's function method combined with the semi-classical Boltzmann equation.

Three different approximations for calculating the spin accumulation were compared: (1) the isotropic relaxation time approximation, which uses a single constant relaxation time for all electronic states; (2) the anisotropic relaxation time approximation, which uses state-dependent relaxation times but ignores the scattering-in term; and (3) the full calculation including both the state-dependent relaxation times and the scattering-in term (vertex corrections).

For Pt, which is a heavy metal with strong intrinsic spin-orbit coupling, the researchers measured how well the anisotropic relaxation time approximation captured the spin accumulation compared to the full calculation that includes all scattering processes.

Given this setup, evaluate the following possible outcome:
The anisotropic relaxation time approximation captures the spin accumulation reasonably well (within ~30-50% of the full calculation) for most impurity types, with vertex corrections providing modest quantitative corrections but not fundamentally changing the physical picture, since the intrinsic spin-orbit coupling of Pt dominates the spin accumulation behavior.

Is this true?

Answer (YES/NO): NO